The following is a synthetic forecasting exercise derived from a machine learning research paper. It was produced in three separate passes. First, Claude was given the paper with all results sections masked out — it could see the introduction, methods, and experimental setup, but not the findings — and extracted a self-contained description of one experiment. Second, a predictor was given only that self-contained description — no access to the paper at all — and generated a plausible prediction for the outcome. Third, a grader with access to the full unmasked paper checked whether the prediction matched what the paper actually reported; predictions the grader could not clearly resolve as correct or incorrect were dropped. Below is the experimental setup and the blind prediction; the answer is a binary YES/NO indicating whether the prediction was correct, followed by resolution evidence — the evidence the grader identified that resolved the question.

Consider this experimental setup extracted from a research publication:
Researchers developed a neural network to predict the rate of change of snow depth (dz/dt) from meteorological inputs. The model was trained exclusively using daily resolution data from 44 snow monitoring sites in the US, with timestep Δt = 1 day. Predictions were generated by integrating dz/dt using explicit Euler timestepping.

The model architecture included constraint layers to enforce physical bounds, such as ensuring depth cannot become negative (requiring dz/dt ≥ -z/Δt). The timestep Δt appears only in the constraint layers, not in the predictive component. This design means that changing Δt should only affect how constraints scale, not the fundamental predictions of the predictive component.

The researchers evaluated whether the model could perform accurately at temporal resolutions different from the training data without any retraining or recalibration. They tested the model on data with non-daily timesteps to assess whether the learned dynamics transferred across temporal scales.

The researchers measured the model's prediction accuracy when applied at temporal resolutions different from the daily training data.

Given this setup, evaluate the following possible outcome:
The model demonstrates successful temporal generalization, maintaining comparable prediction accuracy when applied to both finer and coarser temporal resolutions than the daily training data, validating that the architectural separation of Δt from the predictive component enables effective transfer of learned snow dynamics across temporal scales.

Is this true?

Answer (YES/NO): NO